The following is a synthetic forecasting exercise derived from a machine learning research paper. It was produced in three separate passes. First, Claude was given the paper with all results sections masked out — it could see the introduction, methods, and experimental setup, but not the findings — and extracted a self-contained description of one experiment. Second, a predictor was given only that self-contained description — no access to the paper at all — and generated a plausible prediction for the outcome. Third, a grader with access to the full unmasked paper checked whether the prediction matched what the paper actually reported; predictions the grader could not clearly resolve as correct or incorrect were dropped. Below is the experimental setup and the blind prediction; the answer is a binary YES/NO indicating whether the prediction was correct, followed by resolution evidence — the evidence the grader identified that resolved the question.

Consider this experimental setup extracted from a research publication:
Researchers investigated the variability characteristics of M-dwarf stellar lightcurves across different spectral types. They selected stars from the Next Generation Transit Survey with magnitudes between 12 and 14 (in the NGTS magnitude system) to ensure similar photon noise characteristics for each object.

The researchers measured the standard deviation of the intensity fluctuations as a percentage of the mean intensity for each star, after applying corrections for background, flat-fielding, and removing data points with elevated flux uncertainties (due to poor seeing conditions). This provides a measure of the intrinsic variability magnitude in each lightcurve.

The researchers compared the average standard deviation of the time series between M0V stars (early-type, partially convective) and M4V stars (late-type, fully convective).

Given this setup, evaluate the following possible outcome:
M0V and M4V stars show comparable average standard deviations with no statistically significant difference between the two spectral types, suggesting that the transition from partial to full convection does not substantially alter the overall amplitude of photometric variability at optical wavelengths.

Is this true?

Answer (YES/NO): YES